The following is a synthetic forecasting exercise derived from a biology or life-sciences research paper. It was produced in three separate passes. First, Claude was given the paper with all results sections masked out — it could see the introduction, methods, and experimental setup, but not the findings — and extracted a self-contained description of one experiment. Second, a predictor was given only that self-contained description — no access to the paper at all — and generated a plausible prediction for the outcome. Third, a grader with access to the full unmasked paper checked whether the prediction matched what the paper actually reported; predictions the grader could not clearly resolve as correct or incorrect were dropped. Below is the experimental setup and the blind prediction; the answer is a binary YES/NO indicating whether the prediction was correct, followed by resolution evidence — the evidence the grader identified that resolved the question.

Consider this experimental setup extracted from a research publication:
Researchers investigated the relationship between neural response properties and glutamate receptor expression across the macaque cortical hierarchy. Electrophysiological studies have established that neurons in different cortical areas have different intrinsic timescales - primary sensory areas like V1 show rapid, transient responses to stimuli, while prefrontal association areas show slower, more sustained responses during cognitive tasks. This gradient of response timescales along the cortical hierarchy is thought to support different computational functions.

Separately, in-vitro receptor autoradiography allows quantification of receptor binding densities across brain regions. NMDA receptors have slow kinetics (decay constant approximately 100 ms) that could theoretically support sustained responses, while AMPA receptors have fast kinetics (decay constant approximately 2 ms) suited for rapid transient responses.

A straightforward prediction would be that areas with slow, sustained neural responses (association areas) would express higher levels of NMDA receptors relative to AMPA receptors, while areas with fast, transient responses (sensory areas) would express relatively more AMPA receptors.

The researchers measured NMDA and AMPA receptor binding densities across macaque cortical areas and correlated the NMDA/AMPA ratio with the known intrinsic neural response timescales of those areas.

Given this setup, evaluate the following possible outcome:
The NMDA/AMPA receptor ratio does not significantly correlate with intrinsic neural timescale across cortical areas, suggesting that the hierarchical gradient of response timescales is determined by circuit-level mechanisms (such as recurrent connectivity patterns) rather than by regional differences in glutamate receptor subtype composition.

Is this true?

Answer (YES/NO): NO